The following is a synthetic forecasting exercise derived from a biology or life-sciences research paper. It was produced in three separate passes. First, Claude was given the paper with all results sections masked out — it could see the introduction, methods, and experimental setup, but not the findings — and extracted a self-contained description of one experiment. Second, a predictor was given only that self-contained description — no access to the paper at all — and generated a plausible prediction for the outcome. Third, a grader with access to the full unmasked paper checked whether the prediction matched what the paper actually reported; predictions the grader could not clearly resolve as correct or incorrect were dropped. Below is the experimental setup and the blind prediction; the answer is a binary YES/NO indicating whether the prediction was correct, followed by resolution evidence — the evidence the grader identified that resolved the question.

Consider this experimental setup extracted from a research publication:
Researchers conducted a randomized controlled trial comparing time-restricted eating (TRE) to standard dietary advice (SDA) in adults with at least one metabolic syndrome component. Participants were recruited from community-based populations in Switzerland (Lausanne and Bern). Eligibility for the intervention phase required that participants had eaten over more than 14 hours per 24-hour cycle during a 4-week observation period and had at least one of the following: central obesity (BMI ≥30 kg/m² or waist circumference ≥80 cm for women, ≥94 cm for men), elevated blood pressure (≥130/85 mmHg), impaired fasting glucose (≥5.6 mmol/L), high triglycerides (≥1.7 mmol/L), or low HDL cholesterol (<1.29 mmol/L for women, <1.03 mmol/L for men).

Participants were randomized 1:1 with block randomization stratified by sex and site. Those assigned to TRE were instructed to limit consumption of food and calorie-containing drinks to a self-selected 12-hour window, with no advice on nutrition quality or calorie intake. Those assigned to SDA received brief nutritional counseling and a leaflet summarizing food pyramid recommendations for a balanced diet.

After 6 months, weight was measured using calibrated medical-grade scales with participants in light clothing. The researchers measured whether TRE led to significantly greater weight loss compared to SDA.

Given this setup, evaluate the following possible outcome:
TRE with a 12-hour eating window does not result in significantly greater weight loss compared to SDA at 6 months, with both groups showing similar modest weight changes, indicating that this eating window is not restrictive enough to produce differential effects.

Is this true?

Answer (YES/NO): YES